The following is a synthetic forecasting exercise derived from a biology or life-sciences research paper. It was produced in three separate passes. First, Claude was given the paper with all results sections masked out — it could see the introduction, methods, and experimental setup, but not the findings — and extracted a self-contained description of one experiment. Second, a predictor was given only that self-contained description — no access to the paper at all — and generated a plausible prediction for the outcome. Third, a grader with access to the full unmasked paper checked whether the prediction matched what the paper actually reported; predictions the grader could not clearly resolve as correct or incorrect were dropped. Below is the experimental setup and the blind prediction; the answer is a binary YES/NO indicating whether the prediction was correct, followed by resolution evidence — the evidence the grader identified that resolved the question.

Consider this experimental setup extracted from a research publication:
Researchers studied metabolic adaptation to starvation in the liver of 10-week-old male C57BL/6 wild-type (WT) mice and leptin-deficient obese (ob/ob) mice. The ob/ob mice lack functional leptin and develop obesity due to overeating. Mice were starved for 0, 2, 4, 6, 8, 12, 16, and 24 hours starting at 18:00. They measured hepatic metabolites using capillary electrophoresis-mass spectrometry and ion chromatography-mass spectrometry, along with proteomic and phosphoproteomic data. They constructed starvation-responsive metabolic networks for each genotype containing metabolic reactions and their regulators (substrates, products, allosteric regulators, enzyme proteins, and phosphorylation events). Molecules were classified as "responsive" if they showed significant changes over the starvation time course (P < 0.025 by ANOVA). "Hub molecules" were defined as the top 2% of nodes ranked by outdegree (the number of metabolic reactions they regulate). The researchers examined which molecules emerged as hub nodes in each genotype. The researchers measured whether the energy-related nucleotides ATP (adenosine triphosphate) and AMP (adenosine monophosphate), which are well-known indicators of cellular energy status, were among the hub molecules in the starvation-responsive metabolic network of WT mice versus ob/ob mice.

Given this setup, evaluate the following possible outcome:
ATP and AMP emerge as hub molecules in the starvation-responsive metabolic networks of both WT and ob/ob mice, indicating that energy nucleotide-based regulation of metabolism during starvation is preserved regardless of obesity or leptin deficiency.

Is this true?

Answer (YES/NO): NO